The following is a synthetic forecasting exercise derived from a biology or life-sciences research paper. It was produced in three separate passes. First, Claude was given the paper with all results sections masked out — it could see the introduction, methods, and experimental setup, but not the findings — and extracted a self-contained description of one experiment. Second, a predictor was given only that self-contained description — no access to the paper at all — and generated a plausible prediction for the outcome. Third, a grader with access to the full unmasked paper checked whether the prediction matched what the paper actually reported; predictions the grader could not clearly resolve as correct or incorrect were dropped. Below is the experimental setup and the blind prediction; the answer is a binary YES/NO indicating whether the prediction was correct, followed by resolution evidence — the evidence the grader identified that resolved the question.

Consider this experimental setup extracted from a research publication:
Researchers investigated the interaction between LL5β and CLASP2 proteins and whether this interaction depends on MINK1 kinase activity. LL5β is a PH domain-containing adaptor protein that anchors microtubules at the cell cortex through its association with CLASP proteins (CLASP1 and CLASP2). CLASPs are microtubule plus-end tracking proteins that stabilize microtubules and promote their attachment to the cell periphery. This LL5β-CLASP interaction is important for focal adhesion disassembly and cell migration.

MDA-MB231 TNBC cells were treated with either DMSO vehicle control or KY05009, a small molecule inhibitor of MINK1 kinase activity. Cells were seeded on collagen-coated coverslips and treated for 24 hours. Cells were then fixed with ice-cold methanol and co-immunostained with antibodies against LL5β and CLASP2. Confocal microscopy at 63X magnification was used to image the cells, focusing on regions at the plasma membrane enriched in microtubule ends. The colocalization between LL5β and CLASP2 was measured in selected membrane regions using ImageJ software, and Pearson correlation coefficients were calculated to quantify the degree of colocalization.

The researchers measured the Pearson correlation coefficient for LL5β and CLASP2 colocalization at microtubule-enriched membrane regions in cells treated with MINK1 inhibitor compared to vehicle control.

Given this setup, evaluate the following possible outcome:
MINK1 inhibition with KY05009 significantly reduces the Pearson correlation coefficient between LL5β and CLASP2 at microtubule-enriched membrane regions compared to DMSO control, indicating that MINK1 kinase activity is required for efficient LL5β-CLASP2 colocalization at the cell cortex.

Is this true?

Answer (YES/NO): YES